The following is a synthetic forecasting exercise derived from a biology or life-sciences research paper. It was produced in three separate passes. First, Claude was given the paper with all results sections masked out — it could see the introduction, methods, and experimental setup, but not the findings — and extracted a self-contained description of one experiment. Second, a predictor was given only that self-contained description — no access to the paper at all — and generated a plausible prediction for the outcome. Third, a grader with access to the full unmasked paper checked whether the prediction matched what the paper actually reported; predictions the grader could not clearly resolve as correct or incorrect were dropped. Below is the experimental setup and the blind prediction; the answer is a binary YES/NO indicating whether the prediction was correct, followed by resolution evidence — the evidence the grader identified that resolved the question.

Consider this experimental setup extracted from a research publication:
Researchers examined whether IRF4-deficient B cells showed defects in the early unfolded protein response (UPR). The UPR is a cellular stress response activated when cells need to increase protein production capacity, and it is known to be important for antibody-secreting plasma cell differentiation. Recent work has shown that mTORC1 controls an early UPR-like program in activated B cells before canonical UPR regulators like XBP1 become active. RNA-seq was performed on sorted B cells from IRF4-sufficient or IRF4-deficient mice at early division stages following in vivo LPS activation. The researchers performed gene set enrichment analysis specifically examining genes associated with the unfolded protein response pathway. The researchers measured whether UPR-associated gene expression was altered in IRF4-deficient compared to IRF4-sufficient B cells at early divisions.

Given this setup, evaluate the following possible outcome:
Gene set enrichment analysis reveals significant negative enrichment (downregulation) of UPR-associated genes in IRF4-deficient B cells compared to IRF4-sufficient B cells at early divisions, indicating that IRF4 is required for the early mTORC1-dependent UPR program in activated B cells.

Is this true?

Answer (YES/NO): YES